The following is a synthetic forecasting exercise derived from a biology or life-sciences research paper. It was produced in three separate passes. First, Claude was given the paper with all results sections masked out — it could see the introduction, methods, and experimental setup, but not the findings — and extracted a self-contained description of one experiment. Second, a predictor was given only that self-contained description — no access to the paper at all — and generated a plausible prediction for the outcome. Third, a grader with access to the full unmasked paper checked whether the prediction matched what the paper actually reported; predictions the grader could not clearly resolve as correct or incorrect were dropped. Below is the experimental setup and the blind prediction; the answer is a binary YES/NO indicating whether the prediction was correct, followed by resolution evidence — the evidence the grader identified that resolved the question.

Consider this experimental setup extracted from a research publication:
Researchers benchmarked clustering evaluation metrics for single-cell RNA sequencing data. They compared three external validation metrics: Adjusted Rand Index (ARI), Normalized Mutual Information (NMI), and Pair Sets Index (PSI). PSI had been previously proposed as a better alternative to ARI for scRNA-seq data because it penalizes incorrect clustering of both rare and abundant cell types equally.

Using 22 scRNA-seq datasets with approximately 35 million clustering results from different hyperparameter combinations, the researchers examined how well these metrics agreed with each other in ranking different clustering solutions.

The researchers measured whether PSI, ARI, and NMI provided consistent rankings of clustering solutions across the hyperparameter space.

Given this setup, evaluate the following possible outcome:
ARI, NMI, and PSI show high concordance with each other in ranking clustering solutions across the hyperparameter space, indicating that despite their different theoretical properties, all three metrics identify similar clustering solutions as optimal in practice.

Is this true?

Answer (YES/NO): NO